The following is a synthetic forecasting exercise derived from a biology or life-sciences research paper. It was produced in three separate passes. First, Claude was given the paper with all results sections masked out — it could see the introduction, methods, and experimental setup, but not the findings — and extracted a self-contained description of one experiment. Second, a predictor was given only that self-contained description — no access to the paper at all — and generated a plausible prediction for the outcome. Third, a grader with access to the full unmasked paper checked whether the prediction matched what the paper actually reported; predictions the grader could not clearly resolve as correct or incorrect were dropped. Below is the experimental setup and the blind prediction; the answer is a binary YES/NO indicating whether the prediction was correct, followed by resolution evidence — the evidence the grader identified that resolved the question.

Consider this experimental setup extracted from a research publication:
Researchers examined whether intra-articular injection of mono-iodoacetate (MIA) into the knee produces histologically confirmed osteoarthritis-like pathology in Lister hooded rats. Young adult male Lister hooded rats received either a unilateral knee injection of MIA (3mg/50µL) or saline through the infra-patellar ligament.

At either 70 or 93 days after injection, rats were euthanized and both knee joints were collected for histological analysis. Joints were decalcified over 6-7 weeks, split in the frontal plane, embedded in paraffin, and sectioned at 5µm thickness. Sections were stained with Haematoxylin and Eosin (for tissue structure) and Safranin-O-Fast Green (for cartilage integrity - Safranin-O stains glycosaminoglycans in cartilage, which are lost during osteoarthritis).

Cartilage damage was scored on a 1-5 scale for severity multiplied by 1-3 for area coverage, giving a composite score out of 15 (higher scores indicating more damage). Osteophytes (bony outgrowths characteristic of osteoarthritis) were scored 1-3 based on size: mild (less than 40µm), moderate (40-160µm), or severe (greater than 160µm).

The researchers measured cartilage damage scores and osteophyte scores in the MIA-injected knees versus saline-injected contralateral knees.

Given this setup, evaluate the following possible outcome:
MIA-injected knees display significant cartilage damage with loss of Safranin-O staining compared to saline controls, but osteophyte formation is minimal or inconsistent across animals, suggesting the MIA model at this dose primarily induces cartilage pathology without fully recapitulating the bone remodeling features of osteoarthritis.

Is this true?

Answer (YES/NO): NO